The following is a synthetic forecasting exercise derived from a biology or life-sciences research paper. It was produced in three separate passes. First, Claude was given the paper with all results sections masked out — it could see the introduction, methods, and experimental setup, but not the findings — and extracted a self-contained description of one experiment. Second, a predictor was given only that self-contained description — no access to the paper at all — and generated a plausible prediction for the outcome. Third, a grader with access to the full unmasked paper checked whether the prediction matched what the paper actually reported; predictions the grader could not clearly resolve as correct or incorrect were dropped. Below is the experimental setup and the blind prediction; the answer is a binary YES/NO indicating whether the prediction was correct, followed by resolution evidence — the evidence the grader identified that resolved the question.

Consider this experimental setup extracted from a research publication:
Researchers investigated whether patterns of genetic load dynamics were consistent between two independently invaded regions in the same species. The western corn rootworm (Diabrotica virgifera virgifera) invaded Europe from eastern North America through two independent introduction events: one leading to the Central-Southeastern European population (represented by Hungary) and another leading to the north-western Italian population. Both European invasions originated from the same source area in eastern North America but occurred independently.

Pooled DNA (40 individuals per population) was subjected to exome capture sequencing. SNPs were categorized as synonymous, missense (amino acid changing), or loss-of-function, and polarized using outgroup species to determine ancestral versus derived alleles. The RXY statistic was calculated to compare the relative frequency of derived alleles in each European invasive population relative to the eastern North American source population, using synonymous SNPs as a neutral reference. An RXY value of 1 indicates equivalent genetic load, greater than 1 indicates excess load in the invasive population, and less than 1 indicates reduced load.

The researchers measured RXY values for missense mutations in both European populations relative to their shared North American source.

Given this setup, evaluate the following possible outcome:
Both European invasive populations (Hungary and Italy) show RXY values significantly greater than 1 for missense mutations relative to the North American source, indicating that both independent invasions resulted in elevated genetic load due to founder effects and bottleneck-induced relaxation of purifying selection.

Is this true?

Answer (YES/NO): NO